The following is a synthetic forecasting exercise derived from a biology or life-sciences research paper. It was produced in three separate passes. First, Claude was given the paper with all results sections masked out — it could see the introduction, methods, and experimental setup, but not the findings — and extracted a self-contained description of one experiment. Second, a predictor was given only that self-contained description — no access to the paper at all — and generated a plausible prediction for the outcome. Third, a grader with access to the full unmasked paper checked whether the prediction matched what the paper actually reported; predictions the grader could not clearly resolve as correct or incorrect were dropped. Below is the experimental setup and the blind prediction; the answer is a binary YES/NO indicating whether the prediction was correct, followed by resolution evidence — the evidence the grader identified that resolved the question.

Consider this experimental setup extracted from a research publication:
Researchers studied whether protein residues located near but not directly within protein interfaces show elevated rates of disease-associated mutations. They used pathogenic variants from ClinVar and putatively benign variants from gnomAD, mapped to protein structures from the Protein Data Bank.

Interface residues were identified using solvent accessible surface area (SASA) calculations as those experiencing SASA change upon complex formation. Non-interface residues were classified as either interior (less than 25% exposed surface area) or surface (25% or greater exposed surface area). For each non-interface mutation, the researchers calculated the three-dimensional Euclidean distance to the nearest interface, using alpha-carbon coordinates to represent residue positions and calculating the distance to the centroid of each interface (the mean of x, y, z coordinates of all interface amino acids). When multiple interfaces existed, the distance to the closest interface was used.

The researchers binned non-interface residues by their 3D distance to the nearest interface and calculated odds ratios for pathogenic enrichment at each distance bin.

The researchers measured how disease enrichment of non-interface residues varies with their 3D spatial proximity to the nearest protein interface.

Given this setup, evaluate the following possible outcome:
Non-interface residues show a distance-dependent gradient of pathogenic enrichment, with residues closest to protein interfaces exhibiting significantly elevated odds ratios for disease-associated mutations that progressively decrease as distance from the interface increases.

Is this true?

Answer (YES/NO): YES